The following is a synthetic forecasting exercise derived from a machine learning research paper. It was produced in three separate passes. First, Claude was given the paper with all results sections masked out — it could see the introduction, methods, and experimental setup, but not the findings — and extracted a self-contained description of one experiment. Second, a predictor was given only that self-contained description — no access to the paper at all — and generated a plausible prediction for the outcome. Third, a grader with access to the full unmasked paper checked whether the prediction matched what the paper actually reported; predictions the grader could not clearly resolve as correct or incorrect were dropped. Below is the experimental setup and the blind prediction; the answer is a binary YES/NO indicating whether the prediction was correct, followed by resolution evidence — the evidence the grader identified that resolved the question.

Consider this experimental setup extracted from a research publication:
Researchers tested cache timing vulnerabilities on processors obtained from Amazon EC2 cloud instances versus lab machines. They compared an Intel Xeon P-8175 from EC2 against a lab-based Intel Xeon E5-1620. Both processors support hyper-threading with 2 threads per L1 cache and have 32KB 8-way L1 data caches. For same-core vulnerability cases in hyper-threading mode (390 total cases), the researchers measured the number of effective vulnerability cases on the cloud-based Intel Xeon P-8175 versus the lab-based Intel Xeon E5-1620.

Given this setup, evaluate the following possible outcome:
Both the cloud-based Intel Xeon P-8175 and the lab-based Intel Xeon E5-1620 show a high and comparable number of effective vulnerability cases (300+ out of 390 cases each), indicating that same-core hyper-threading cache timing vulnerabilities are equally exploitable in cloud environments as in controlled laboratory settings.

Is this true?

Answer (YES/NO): NO